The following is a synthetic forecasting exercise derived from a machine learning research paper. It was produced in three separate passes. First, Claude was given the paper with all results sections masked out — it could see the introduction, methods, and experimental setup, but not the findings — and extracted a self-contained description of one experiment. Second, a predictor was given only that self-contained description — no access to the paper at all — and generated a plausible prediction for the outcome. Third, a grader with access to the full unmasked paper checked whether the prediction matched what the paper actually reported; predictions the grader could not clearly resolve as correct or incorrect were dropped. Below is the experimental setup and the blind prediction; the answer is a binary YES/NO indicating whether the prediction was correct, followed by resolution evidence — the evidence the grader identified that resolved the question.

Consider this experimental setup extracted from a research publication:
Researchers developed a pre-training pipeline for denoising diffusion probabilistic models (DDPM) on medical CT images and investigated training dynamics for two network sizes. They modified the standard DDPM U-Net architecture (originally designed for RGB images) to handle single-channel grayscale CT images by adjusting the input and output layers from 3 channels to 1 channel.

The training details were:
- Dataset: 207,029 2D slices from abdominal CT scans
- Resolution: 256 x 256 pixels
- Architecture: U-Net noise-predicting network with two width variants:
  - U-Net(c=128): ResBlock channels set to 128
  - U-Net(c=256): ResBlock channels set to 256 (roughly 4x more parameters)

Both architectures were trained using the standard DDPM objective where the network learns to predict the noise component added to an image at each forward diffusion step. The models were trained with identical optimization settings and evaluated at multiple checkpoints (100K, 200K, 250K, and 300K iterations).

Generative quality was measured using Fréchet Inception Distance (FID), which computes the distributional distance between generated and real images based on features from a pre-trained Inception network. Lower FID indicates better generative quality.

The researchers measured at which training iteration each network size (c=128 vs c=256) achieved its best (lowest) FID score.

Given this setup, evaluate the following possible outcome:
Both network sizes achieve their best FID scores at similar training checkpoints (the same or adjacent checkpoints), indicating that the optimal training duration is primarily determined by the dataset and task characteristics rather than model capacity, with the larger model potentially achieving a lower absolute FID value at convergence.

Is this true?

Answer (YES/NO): NO